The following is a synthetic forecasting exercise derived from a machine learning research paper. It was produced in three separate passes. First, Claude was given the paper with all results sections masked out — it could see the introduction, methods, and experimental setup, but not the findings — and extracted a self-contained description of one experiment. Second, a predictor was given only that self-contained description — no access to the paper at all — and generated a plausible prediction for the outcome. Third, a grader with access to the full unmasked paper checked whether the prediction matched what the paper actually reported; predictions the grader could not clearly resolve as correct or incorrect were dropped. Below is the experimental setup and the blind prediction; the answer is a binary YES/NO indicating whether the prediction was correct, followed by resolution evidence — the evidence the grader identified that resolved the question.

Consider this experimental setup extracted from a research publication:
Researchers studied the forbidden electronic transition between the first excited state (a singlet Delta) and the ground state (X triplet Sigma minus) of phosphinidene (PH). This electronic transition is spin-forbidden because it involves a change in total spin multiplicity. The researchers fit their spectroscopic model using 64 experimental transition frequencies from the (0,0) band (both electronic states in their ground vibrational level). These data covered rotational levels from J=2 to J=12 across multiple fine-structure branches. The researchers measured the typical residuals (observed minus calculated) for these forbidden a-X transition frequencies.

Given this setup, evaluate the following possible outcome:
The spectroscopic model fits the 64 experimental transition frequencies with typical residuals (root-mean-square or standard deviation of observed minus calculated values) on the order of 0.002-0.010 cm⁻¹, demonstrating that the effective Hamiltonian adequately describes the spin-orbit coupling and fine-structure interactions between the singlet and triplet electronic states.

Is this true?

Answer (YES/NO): NO